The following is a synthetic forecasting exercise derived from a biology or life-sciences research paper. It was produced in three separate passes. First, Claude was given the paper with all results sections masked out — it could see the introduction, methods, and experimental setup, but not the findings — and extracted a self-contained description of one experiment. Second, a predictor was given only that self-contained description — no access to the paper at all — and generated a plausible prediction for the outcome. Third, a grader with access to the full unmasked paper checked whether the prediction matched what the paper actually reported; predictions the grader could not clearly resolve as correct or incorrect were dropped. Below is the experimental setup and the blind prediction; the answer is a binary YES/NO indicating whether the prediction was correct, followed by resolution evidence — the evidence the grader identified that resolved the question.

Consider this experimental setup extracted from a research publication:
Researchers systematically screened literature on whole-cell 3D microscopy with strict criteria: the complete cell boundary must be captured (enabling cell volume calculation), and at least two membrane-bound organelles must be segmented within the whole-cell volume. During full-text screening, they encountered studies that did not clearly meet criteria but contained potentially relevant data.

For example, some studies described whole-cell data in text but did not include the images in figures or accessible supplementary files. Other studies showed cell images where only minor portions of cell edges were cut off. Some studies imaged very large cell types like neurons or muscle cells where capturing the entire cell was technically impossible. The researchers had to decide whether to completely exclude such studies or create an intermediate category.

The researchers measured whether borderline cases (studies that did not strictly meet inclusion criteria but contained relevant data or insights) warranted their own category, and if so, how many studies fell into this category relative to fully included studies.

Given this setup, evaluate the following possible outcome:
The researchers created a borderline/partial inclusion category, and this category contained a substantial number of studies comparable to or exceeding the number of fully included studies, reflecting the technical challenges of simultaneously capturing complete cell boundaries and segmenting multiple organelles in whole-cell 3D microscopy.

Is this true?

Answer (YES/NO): NO